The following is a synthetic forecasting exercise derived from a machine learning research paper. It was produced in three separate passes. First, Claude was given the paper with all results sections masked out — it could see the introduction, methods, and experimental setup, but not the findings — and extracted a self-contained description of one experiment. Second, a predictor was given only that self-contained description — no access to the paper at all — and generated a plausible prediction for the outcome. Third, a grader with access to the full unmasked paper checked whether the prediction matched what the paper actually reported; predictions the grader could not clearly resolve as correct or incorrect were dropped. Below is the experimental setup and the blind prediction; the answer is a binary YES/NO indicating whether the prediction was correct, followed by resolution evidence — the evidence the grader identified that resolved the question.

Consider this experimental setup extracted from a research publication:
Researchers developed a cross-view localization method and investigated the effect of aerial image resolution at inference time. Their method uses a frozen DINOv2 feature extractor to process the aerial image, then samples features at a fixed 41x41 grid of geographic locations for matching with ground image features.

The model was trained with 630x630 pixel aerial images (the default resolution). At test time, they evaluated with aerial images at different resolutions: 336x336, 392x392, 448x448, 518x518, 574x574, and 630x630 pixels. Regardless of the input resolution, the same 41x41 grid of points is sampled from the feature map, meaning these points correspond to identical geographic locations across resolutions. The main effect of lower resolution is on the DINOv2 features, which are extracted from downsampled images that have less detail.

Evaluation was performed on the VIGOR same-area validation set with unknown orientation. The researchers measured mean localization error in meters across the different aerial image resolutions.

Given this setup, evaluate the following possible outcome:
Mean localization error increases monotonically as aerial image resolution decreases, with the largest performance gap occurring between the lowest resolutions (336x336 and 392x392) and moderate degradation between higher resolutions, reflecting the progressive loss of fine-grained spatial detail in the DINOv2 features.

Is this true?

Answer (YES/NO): NO